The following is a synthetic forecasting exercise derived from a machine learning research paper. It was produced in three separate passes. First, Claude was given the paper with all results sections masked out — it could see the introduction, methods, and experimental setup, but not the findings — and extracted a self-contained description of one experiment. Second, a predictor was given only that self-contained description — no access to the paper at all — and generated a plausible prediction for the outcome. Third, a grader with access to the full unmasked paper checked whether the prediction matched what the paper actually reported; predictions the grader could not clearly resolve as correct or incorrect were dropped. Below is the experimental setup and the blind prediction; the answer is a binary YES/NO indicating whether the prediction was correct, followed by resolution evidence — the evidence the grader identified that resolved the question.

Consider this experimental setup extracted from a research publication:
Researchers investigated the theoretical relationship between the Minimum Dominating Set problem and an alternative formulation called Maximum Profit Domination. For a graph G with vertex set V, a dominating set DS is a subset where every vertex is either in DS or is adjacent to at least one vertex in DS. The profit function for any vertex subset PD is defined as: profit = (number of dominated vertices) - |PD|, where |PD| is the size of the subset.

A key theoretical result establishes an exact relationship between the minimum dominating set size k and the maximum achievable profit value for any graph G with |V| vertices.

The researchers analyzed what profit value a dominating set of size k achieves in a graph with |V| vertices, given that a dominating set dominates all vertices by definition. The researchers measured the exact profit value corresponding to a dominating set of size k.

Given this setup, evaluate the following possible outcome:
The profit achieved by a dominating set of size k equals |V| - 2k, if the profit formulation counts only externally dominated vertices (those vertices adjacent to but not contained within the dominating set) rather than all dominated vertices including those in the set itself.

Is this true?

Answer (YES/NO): NO